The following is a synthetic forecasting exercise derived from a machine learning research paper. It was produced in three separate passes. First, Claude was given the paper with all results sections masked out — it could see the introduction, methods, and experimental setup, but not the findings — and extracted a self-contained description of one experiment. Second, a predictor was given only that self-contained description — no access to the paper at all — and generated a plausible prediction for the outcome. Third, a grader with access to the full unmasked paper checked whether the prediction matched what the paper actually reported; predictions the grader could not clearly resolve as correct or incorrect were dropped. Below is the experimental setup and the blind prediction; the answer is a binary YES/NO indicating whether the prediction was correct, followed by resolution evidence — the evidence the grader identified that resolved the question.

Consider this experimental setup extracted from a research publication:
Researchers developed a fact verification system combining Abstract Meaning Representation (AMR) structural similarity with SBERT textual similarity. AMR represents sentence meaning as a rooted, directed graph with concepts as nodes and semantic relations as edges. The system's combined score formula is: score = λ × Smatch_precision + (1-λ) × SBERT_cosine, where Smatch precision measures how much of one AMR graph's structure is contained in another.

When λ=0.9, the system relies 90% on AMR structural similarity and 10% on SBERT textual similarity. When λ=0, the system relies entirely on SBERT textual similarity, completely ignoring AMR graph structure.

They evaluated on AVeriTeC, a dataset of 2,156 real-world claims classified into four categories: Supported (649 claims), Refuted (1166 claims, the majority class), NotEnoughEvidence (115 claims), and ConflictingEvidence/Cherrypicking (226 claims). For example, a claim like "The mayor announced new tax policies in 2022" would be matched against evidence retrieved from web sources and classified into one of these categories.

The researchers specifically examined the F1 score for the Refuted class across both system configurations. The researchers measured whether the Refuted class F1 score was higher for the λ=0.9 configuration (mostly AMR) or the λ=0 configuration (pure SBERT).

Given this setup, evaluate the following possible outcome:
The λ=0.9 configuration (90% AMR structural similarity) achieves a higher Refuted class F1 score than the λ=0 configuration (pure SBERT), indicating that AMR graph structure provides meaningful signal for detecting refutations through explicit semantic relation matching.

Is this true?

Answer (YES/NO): YES